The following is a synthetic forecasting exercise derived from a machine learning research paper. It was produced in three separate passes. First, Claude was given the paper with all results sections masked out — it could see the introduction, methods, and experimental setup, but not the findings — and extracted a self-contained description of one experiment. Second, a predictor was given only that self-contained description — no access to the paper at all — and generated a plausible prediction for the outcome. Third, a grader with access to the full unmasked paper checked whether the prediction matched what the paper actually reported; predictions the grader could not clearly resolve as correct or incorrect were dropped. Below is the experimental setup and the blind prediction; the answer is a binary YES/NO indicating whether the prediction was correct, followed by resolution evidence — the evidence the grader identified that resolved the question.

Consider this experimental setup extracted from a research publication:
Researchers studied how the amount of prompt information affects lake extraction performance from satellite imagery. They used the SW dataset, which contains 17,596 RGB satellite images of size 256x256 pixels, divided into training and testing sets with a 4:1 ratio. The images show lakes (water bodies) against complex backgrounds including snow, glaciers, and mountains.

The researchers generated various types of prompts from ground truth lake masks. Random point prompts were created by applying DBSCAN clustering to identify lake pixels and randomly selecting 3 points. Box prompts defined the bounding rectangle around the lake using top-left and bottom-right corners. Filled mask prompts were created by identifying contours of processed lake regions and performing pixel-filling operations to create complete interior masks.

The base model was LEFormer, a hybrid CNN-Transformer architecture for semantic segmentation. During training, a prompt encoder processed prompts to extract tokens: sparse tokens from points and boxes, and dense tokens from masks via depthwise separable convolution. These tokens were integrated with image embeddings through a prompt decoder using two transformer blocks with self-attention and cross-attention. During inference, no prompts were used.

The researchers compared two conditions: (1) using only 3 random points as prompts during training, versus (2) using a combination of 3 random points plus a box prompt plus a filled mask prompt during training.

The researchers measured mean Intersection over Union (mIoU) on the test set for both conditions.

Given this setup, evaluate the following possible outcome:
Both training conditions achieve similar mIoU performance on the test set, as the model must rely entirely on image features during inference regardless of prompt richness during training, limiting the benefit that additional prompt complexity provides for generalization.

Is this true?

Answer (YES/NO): NO